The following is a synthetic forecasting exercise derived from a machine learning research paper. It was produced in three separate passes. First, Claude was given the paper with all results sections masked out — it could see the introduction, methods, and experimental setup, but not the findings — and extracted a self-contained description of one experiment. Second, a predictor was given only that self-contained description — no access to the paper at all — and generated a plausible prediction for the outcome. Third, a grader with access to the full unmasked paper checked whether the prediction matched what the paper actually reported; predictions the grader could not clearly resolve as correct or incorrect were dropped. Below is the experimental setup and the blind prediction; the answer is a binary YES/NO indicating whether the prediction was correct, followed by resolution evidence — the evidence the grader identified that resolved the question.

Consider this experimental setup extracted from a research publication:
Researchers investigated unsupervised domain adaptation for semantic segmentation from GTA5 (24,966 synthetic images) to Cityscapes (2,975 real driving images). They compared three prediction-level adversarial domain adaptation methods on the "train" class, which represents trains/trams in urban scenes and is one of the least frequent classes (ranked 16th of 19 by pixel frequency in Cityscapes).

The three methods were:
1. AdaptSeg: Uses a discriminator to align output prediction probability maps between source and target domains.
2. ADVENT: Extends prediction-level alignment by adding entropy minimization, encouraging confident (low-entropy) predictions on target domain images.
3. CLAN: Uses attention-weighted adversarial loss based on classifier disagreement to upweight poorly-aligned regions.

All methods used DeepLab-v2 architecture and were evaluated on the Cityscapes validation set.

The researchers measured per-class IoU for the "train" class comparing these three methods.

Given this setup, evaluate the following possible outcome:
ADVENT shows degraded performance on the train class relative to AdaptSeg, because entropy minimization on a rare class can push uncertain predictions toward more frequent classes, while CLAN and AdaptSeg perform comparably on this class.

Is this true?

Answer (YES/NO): NO